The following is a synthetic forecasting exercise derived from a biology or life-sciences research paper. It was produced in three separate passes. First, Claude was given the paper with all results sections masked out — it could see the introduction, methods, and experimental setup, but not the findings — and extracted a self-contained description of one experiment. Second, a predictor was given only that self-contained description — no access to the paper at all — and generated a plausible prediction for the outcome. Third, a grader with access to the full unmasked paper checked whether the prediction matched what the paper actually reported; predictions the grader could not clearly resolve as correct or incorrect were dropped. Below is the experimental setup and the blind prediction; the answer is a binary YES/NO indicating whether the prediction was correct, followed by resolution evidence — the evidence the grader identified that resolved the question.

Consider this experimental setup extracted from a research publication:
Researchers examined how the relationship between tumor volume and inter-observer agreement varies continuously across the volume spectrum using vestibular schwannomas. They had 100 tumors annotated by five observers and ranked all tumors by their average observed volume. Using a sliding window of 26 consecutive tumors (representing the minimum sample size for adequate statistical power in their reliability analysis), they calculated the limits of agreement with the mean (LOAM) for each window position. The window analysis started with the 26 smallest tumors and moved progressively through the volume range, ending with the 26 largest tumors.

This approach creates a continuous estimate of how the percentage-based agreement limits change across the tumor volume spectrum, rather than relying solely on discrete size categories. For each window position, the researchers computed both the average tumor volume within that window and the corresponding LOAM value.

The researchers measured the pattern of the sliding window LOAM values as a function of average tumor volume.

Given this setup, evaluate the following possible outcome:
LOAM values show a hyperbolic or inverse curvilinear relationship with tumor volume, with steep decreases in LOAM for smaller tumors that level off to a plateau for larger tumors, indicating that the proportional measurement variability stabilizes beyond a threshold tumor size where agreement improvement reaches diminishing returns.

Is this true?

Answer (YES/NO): YES